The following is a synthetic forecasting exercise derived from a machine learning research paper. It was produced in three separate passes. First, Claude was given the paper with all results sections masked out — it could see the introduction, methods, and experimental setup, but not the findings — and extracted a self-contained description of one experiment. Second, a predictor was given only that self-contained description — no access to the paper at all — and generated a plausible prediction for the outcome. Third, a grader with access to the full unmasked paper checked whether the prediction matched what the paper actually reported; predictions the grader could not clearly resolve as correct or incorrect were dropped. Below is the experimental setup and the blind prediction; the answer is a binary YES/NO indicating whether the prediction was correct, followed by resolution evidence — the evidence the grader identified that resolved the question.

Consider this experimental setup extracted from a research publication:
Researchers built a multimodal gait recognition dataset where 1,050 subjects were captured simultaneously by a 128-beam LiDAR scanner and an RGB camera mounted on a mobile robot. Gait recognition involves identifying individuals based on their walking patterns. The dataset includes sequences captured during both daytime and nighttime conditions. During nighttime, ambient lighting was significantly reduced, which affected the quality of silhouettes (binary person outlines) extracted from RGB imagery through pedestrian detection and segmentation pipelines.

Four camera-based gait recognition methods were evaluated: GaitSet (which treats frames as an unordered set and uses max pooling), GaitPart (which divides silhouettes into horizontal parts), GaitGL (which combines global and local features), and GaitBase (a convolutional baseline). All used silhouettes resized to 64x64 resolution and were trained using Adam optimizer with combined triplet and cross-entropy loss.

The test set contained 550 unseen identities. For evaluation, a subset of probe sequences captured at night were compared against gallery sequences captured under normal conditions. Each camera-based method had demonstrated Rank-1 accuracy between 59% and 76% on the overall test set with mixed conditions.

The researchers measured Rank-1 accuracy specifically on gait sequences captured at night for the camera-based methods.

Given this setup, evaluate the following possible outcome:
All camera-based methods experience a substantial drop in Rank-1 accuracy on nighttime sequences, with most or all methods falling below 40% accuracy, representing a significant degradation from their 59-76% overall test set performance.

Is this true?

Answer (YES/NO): YES